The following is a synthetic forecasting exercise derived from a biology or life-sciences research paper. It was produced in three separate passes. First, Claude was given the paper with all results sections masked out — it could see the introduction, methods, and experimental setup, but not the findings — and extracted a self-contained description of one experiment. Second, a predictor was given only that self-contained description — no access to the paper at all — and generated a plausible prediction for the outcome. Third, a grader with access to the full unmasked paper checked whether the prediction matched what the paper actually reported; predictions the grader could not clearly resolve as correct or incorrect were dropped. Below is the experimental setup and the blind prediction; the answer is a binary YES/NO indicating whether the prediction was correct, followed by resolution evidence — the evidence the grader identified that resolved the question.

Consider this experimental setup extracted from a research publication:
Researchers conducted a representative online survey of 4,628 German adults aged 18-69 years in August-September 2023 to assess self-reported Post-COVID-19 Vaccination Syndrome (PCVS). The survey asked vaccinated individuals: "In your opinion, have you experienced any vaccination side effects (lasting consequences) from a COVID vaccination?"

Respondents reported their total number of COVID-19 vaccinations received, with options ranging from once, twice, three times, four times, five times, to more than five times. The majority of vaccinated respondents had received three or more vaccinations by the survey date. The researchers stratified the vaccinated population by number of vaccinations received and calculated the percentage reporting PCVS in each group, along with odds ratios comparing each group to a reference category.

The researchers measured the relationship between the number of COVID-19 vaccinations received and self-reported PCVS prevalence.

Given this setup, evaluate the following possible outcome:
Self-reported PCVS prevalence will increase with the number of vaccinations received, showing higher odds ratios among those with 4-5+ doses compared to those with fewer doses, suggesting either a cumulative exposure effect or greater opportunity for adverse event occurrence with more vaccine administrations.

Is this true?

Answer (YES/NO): NO